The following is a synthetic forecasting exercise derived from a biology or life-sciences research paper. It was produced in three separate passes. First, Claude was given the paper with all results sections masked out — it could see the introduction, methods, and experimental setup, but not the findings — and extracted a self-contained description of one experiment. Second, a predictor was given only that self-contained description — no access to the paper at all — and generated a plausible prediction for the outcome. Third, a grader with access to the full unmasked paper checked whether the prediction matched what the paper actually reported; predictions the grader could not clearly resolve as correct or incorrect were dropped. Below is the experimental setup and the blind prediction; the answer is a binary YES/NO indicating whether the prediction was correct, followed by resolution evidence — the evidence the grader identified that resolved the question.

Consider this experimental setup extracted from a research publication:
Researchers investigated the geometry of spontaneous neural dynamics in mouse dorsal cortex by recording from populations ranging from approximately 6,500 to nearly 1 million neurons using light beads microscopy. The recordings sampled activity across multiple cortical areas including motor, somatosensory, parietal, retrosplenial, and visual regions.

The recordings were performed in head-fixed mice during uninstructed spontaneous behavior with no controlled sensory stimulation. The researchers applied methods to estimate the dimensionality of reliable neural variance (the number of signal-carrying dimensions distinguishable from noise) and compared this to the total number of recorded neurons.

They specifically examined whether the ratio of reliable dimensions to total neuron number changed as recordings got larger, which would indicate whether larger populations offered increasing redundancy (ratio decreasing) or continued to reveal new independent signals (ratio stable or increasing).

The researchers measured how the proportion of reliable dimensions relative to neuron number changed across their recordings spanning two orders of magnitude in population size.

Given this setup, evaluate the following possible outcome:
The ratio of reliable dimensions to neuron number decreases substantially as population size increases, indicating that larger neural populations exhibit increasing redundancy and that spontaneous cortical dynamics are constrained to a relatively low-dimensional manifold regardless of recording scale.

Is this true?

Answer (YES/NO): NO